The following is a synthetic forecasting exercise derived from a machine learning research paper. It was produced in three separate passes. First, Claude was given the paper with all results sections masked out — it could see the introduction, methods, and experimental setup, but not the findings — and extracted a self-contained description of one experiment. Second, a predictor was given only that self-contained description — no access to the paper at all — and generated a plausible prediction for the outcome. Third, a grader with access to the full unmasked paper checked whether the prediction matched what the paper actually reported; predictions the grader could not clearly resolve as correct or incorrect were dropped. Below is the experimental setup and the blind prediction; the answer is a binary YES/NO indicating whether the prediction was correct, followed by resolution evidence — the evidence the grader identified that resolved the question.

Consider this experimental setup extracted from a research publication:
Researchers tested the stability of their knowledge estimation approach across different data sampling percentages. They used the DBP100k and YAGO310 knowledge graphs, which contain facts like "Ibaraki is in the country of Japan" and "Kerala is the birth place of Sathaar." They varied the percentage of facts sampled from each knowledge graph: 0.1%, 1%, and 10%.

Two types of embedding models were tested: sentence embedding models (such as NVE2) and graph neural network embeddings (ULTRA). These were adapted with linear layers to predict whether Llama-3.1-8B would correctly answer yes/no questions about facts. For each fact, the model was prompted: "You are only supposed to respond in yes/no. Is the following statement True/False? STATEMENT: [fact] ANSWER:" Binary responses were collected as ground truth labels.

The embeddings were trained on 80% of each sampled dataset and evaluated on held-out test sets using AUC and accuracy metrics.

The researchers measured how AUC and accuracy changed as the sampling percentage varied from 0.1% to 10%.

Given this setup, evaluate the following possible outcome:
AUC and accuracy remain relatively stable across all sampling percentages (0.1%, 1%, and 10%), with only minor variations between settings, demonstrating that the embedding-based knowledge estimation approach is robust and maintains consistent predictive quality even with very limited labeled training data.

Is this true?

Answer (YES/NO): YES